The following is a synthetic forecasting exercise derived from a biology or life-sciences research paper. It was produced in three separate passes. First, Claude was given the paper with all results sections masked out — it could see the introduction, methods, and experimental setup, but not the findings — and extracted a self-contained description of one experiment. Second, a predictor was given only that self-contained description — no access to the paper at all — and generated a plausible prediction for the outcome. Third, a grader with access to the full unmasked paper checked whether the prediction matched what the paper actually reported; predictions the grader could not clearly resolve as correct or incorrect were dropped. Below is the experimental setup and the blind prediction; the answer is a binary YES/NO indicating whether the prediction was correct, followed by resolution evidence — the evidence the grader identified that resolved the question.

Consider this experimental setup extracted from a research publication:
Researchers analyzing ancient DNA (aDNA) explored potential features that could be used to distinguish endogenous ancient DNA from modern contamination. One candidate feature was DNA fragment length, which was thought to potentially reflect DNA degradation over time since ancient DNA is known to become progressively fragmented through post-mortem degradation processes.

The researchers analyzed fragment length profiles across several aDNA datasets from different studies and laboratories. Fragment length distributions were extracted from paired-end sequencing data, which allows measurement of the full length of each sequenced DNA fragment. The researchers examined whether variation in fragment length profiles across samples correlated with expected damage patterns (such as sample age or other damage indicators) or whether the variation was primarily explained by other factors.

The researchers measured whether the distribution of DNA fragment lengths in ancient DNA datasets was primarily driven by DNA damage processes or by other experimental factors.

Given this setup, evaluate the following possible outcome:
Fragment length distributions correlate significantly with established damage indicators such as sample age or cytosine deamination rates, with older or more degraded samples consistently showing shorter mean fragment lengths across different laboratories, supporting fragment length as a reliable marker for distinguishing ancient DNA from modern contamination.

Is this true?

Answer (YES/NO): NO